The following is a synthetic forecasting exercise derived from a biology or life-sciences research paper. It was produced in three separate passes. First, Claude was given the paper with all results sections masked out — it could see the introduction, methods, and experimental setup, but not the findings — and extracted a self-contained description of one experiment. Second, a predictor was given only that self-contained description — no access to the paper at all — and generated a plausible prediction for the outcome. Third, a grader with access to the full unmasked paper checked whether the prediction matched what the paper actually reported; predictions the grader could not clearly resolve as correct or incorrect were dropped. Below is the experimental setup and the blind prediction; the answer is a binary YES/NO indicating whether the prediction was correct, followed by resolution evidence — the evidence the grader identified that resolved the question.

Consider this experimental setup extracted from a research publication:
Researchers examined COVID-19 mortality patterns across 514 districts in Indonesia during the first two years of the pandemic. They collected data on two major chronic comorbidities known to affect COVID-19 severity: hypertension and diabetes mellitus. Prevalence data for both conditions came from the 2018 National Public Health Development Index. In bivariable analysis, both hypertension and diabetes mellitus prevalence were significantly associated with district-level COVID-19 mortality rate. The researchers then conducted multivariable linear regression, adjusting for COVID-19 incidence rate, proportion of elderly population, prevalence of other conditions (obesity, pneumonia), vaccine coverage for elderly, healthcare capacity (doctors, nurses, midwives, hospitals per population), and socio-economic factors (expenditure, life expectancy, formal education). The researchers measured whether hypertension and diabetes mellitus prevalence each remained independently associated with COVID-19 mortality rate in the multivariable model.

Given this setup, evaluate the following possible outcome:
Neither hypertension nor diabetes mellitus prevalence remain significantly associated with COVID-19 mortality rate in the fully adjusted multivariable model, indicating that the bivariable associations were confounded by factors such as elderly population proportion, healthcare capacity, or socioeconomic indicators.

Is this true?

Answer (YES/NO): NO